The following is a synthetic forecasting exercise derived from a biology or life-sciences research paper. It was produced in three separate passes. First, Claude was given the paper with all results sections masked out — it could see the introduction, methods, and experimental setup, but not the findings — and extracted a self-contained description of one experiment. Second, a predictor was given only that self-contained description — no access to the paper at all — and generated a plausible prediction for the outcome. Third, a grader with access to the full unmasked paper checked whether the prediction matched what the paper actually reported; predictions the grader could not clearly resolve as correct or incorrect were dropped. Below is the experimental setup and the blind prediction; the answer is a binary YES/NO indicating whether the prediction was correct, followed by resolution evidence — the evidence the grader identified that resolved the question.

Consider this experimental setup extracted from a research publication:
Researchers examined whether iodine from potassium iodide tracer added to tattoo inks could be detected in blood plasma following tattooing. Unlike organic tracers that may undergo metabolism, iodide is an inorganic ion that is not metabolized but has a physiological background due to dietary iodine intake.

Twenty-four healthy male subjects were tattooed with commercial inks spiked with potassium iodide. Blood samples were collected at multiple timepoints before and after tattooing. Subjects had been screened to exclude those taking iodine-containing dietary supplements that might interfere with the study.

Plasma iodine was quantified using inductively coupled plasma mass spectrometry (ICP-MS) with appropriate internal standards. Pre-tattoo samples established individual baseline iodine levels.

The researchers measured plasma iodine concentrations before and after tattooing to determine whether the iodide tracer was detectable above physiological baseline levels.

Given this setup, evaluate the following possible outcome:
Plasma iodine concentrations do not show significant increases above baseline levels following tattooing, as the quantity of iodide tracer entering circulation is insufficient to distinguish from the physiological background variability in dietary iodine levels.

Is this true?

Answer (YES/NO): NO